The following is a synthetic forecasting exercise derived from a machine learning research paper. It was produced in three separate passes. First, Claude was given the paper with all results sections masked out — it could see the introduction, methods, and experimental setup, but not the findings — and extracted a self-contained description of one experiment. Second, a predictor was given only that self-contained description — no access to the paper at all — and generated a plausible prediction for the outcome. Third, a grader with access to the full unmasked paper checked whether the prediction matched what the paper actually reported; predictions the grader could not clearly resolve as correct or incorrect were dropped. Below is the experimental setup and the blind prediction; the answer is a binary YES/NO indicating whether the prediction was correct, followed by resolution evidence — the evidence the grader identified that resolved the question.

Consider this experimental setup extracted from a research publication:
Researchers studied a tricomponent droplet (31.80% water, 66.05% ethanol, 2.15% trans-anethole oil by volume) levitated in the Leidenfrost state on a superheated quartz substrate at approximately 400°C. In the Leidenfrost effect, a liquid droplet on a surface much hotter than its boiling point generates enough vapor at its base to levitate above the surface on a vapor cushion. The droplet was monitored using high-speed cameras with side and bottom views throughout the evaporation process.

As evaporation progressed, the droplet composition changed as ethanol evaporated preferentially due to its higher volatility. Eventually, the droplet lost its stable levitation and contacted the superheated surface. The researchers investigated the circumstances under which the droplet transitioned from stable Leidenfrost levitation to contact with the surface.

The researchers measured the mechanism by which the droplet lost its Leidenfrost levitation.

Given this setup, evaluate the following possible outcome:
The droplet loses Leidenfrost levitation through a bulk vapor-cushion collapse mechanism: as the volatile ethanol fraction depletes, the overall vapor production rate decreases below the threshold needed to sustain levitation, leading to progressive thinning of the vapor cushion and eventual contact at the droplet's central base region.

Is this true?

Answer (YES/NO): NO